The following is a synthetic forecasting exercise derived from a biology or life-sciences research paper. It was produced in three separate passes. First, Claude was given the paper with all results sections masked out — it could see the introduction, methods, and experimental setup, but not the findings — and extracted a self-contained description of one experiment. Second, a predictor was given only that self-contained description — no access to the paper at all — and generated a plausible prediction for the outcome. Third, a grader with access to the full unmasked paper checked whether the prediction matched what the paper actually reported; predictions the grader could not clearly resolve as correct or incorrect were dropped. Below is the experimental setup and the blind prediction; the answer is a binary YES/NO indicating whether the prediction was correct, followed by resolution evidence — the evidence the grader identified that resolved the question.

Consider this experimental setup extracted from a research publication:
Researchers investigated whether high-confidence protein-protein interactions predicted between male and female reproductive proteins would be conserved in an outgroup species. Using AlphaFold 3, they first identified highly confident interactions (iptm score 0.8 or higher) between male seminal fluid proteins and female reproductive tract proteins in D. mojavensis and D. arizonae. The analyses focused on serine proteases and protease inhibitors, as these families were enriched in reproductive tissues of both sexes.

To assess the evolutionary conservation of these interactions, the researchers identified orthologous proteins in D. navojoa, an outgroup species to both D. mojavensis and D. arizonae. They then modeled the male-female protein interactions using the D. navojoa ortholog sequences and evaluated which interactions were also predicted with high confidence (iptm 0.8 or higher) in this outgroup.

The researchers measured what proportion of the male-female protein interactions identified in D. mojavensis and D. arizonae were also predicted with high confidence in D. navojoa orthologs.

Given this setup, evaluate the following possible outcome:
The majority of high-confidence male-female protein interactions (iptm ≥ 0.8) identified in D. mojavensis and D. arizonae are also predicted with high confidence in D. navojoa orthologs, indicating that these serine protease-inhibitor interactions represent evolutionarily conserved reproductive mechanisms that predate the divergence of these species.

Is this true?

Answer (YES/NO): YES